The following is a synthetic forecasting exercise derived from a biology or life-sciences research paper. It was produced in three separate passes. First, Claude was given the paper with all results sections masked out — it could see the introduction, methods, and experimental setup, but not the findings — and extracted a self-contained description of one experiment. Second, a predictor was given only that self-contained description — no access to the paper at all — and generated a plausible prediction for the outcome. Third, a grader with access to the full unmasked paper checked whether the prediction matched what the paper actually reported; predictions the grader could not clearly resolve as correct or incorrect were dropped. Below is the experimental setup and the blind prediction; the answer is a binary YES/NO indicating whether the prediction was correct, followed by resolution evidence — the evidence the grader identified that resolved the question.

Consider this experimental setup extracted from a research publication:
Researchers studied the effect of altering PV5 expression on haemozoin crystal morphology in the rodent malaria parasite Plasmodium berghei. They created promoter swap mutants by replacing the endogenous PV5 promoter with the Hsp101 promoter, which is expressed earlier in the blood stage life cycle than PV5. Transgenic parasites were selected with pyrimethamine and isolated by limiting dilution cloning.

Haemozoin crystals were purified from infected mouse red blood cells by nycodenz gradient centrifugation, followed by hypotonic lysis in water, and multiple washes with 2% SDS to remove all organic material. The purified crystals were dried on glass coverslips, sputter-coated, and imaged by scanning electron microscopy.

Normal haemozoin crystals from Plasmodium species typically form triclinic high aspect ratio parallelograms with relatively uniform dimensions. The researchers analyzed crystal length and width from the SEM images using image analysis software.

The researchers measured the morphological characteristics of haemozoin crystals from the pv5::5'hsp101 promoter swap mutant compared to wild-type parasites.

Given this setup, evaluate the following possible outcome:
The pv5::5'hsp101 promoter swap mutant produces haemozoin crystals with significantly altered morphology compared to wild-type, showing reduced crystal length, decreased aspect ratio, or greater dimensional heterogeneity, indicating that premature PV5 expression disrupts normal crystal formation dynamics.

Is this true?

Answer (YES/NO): NO